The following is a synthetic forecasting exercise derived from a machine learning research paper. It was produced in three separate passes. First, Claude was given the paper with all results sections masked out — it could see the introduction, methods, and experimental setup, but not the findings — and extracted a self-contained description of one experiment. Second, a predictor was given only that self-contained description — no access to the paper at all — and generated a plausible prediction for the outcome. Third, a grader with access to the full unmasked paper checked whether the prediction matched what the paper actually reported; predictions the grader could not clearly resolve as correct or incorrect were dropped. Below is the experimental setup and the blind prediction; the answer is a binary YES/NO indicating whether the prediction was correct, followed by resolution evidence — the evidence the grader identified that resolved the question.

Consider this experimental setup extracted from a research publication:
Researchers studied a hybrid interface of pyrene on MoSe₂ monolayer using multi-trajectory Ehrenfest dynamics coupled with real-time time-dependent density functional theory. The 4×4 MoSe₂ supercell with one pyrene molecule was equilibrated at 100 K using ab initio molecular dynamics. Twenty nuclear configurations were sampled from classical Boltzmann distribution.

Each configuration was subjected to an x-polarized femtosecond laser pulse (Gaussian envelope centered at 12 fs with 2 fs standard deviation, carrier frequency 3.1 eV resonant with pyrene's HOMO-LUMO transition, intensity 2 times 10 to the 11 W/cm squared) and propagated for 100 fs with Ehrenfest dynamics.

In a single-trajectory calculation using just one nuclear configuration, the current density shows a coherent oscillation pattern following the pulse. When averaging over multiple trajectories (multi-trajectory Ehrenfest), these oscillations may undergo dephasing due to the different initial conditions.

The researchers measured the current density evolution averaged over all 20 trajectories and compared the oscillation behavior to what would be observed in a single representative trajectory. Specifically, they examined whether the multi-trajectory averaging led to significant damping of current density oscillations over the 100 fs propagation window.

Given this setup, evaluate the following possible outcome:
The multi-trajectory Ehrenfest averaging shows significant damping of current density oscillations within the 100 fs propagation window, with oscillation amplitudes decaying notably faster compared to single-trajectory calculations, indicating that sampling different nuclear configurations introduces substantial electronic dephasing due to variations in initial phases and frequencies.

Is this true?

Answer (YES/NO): YES